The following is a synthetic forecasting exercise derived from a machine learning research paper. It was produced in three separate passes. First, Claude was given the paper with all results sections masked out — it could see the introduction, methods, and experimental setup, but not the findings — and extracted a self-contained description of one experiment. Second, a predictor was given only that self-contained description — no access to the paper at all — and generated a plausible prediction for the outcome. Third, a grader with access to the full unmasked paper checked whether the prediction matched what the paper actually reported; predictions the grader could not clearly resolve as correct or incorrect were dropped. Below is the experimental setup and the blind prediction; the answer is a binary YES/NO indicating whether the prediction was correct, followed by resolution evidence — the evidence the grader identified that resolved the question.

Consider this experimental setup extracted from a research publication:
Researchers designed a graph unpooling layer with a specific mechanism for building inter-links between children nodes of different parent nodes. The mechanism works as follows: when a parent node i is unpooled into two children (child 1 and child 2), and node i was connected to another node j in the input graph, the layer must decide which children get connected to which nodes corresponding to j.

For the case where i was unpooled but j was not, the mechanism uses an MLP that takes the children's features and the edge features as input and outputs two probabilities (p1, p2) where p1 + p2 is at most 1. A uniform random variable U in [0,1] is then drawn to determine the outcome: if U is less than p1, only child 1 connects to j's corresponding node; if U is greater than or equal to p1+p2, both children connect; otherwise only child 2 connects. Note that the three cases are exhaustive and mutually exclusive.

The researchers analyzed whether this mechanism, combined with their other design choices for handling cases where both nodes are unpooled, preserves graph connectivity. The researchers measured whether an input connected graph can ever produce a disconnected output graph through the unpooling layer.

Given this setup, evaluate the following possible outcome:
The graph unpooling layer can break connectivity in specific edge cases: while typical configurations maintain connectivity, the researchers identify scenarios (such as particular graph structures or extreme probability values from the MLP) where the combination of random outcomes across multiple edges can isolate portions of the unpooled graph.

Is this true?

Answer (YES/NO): NO